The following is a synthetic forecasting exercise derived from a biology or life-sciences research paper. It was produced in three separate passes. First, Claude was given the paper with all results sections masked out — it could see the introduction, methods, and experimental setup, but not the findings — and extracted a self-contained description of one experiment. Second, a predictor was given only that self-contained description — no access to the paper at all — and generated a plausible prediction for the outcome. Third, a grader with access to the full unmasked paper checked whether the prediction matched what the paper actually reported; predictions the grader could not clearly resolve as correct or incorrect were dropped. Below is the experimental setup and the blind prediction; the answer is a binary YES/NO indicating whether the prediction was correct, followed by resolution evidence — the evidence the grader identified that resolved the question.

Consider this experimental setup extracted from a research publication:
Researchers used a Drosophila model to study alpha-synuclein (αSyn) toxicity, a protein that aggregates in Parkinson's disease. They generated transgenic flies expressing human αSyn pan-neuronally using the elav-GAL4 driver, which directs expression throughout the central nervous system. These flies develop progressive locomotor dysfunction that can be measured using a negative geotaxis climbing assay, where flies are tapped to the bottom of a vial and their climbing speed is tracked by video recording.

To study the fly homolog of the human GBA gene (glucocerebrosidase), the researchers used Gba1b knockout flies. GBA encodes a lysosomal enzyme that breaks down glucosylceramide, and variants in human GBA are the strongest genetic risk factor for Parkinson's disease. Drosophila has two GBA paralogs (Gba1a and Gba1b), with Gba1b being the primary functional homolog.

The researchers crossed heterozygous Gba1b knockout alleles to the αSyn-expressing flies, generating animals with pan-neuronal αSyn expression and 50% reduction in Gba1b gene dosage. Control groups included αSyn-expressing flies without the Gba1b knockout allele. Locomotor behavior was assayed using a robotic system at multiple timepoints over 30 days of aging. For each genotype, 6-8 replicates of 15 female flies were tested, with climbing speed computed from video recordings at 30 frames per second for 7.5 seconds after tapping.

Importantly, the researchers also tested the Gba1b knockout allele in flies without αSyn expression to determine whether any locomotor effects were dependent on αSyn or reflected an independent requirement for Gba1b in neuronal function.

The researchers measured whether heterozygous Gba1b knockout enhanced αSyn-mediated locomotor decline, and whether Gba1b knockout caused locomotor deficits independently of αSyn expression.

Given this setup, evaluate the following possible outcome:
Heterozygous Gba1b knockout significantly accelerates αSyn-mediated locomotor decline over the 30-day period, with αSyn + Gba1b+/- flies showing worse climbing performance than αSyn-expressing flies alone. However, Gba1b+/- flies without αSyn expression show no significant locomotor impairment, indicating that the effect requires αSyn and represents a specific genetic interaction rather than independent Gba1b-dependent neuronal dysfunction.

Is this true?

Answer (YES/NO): YES